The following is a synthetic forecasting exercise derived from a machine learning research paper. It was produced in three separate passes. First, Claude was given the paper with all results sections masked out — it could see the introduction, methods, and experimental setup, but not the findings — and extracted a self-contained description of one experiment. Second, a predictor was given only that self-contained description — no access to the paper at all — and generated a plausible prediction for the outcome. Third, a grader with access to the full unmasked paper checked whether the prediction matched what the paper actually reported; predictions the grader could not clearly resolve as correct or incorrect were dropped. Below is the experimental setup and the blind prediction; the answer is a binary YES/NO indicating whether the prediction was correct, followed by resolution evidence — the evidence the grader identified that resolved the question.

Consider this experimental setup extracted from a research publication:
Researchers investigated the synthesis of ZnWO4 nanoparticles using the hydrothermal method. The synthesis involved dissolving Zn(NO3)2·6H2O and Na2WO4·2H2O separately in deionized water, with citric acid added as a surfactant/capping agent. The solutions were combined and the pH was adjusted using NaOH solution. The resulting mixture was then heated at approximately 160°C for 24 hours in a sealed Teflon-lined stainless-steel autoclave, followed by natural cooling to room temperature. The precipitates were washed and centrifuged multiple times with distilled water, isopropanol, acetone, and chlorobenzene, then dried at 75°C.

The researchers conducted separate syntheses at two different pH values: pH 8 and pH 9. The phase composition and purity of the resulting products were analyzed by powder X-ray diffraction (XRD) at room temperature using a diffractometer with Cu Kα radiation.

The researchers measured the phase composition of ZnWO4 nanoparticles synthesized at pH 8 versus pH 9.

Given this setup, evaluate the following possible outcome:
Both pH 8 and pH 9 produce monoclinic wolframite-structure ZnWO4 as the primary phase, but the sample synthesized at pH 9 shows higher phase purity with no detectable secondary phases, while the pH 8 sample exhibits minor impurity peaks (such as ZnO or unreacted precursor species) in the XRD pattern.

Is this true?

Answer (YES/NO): NO